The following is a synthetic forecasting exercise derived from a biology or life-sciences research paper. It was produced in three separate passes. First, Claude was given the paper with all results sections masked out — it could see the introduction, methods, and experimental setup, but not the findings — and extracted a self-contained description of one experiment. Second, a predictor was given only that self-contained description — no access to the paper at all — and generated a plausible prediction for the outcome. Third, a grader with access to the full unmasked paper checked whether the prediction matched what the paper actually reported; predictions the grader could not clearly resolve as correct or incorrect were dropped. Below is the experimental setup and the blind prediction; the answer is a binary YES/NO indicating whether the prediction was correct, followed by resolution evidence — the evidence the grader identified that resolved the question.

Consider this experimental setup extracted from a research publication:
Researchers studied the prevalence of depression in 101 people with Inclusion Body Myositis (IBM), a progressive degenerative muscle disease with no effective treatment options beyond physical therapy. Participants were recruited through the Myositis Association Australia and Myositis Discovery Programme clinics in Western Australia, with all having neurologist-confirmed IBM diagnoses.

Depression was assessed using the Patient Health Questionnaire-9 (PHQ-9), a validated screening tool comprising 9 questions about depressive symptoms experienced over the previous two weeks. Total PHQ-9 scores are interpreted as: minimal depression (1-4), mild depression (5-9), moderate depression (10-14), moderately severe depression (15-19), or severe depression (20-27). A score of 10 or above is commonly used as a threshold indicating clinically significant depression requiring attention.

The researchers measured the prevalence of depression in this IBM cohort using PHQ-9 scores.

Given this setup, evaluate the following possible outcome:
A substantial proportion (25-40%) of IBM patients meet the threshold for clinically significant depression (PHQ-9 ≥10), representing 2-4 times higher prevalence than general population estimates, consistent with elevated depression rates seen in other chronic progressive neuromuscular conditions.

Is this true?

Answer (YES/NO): NO